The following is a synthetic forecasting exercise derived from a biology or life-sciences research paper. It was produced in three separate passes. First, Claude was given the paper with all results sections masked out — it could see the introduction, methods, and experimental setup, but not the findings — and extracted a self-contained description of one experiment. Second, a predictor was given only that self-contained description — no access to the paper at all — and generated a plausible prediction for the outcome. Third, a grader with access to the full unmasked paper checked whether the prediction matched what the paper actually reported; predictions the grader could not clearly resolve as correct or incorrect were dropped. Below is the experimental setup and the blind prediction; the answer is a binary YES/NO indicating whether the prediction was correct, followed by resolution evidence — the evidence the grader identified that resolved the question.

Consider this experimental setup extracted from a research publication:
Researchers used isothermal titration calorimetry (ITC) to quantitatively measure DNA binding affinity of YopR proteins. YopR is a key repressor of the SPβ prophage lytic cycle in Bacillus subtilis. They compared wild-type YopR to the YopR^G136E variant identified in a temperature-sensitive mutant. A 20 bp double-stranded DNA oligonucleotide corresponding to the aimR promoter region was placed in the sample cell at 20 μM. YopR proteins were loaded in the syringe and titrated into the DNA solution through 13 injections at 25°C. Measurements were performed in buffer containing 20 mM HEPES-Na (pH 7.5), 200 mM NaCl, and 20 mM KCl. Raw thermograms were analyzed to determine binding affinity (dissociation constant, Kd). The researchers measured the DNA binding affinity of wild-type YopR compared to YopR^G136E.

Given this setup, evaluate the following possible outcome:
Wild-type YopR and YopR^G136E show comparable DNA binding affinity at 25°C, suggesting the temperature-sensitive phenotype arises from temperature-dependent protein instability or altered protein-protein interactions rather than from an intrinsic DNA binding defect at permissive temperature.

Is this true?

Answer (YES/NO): NO